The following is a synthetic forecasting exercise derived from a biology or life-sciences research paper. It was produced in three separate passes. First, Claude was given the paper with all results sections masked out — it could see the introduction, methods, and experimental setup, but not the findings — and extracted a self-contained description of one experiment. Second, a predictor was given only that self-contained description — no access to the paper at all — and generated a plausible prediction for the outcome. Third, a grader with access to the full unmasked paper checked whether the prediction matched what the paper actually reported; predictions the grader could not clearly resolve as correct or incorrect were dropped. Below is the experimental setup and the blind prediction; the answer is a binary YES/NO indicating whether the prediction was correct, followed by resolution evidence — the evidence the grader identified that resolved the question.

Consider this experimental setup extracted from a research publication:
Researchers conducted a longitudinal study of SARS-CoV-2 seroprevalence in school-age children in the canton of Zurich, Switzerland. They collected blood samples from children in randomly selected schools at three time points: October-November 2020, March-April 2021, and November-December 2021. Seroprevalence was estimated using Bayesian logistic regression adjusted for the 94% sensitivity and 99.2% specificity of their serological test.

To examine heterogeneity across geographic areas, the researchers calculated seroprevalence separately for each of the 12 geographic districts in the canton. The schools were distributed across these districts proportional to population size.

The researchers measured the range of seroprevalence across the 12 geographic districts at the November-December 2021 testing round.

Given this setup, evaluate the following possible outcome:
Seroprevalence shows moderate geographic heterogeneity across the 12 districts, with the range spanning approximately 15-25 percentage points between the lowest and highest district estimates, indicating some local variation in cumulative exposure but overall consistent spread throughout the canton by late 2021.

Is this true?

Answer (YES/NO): NO